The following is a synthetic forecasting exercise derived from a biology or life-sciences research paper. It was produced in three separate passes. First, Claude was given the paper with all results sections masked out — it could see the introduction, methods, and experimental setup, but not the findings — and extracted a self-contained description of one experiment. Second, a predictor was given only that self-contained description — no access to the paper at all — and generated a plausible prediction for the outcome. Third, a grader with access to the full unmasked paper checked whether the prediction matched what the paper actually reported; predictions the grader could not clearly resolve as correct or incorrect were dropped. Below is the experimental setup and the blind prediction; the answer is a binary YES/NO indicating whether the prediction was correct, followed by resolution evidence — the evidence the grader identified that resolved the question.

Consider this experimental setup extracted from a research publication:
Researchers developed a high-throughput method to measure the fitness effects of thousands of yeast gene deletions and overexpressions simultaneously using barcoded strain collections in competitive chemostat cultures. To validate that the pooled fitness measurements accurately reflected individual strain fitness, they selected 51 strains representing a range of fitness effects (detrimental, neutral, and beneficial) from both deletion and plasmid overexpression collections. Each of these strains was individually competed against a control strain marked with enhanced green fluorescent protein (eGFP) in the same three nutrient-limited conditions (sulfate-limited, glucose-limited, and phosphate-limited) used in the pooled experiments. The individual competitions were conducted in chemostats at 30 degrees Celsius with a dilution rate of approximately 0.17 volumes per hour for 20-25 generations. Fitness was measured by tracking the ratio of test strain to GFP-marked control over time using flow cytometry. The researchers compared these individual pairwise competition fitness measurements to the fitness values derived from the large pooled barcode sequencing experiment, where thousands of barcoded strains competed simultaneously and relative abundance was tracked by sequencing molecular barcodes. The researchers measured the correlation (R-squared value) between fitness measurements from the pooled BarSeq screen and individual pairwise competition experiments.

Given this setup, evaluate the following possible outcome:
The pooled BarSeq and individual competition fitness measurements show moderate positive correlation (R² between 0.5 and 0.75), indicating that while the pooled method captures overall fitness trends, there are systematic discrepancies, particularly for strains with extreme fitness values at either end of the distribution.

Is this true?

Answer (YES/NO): NO